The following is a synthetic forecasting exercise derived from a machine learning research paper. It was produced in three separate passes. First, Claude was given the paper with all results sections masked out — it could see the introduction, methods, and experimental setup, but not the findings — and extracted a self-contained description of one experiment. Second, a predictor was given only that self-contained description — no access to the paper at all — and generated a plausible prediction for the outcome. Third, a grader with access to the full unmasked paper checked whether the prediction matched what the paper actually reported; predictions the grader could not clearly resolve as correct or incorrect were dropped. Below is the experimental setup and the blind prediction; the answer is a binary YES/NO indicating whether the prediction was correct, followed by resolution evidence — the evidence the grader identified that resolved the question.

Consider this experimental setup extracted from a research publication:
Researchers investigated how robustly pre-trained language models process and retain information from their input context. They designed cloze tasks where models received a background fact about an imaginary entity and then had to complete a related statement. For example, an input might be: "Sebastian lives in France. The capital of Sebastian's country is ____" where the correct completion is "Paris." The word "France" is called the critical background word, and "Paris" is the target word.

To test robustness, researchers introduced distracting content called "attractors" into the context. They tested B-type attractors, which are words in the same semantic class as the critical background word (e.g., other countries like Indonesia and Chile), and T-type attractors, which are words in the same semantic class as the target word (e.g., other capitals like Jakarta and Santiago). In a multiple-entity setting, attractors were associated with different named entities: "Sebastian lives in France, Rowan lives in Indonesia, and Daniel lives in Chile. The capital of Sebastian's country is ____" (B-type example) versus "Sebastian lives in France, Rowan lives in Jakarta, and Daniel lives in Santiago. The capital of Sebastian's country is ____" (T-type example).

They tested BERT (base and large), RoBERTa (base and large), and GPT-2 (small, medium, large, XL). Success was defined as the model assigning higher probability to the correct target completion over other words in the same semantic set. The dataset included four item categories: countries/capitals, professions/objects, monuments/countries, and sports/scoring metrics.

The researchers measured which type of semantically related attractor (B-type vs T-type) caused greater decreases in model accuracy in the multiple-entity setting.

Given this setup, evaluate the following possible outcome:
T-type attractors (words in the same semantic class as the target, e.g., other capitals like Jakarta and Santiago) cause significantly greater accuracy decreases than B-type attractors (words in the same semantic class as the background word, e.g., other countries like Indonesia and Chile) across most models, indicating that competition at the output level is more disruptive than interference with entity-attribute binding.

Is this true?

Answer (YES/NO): NO